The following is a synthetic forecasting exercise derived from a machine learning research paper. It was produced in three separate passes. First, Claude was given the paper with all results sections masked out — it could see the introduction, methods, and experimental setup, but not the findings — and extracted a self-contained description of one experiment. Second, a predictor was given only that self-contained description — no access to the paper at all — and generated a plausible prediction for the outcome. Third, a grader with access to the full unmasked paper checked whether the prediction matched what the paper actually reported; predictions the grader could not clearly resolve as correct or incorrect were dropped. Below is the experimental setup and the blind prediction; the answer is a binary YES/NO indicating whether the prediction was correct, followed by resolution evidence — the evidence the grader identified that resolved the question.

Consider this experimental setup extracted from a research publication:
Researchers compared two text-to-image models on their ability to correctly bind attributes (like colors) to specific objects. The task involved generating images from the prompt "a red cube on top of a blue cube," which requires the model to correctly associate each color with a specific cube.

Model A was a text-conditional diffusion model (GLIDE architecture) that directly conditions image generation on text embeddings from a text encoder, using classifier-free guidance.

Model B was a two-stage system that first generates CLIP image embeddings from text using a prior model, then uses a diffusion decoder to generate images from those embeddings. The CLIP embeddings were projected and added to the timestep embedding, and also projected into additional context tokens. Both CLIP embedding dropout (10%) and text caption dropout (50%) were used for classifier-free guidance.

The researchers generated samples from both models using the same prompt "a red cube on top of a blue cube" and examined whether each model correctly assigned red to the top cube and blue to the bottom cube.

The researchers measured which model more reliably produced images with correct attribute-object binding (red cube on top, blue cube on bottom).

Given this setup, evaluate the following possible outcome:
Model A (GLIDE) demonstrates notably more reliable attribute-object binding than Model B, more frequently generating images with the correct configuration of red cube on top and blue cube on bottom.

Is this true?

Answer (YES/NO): YES